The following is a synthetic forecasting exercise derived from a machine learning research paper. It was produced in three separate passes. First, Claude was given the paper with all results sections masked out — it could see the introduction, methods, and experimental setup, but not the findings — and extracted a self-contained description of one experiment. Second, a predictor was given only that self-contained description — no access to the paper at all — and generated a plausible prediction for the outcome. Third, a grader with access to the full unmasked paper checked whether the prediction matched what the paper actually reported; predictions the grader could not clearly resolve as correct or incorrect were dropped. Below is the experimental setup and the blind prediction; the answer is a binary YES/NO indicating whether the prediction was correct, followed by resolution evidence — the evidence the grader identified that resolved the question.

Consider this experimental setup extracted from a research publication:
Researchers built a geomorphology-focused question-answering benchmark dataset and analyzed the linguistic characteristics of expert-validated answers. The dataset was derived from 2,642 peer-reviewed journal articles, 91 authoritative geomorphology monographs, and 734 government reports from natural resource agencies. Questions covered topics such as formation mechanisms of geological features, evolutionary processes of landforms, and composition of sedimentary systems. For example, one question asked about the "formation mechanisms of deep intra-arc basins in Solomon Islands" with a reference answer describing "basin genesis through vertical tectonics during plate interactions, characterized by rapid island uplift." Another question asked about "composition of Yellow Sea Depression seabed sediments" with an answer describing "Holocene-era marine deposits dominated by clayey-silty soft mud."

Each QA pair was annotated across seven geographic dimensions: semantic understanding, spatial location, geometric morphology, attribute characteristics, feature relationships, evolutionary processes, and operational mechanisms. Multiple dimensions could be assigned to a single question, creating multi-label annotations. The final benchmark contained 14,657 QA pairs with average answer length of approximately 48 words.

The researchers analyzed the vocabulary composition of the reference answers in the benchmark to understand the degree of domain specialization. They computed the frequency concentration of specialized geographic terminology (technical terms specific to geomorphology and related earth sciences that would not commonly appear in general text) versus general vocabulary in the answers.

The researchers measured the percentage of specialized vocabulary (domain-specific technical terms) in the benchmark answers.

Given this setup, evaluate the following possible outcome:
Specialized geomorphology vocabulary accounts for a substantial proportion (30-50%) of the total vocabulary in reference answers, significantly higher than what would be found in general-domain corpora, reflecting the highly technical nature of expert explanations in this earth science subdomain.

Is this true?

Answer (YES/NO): NO